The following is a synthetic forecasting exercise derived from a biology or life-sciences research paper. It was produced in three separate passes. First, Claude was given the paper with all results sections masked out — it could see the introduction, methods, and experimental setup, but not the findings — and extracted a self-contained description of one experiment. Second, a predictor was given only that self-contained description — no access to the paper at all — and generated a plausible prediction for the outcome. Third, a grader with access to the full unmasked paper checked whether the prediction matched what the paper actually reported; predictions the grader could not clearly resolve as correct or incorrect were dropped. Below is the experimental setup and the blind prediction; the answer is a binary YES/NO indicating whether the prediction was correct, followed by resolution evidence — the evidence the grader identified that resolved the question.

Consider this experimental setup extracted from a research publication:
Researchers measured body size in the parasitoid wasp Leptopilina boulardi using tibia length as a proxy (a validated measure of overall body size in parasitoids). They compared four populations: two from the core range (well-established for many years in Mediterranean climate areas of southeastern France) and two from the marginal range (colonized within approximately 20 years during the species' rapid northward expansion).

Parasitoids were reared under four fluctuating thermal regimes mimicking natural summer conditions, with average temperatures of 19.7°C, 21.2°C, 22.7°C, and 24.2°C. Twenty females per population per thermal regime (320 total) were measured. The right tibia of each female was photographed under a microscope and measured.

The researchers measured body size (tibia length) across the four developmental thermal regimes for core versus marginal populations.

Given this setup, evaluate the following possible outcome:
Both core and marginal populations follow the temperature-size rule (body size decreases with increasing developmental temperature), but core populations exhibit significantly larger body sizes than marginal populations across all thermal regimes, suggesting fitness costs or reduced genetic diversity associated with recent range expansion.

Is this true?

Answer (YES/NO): NO